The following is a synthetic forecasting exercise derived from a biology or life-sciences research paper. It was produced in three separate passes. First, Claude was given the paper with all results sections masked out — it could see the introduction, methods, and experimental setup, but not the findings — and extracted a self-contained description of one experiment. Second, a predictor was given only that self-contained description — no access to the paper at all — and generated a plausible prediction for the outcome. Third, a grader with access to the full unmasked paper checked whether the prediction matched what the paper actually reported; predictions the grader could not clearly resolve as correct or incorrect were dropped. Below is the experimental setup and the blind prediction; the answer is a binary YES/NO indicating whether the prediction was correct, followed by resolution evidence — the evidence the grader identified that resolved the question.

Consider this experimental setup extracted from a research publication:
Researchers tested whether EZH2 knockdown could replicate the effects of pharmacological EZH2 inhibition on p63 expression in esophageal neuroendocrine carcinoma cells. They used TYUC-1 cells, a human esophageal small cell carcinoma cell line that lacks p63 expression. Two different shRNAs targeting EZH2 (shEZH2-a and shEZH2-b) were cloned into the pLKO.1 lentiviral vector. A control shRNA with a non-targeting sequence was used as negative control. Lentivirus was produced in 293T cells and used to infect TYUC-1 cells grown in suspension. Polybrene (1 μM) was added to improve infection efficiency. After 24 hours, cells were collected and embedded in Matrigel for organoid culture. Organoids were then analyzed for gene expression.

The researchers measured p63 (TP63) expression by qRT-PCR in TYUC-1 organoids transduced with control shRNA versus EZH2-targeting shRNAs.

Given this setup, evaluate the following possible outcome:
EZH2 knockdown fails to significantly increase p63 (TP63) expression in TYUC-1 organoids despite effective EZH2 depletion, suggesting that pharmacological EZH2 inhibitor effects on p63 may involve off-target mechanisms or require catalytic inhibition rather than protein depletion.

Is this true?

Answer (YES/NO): NO